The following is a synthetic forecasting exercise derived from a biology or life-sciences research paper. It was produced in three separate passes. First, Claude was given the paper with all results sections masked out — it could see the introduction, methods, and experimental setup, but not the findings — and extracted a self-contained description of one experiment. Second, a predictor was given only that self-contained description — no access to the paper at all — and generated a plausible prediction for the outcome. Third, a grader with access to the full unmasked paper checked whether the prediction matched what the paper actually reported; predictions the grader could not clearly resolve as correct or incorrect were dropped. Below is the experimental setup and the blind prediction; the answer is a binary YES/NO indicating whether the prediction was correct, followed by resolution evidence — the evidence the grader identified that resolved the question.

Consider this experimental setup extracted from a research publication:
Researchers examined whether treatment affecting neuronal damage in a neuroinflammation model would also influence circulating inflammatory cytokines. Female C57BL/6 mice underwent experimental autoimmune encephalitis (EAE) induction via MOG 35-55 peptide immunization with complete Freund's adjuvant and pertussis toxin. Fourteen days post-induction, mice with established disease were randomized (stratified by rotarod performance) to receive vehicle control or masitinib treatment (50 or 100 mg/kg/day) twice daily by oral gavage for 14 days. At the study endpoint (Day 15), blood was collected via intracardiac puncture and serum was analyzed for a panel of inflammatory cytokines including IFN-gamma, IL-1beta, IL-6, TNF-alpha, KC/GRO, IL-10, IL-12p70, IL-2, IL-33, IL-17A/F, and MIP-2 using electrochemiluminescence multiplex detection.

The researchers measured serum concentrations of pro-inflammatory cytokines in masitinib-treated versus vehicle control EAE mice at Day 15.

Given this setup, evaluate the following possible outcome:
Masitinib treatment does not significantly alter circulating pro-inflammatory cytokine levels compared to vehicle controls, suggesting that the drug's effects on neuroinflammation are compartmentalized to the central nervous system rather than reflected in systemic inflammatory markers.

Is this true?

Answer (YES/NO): NO